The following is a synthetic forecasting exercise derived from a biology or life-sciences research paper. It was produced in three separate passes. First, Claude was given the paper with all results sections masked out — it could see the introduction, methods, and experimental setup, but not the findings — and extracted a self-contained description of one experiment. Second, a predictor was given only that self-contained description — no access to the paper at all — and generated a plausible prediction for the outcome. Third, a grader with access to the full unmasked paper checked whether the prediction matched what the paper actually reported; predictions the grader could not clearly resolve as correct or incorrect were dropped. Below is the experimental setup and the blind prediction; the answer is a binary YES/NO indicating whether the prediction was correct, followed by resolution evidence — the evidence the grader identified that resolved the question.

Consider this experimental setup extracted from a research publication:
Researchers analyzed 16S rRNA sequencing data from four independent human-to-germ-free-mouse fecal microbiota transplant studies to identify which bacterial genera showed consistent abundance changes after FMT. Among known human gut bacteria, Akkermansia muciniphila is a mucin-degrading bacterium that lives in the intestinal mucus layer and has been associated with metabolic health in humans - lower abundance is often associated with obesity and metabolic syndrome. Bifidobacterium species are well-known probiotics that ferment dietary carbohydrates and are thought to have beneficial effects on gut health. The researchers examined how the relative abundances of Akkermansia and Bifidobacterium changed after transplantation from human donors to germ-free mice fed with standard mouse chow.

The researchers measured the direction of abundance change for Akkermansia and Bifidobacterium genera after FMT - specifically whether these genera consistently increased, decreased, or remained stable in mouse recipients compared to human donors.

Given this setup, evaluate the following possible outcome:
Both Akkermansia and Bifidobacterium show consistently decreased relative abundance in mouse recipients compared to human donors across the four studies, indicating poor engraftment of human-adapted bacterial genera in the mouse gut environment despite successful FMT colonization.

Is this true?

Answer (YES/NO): NO